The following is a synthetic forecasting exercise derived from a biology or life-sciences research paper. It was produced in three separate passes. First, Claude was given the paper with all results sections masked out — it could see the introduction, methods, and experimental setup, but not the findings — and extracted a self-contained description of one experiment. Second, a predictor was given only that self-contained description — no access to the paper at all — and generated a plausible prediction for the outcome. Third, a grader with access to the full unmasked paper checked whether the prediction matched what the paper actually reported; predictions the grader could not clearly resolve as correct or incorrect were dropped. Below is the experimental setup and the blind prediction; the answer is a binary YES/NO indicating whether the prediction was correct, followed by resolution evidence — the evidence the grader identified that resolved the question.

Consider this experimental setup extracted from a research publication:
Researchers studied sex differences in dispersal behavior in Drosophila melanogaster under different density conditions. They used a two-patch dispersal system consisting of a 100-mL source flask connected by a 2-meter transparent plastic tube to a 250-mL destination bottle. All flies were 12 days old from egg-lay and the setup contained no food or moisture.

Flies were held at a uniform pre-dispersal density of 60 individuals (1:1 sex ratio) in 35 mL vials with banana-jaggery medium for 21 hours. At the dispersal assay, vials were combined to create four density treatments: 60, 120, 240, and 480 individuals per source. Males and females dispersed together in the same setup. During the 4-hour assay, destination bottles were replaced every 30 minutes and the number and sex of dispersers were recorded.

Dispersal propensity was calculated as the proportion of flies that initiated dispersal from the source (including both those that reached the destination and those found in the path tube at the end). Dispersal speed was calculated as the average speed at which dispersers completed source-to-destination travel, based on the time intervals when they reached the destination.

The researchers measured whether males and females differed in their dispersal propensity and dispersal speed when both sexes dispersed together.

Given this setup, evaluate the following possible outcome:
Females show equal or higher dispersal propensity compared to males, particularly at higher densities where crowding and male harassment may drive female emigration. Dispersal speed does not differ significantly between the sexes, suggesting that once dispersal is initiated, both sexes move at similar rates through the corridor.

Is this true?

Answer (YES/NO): NO